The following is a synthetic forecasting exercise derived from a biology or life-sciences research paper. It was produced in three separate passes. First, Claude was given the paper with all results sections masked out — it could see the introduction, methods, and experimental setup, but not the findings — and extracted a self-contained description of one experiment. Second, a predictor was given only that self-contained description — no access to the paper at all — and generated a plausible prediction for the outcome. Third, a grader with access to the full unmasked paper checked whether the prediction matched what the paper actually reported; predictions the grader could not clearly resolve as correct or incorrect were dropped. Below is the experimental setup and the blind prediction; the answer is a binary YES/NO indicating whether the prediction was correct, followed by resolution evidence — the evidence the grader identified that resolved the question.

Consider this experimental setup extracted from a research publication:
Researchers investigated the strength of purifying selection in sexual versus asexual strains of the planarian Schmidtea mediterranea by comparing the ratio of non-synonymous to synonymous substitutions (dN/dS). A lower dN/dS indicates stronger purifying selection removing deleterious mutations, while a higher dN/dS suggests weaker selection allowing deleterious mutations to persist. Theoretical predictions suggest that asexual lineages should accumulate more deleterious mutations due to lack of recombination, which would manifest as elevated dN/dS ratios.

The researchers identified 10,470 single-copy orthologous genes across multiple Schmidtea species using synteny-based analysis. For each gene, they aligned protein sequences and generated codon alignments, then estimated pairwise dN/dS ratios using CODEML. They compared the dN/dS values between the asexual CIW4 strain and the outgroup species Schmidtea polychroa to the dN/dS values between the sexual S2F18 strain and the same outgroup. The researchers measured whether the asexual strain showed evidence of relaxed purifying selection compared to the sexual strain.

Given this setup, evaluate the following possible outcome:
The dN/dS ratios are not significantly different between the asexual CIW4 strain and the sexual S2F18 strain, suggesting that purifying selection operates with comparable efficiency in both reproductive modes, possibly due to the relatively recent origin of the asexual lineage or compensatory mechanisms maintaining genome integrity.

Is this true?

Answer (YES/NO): NO